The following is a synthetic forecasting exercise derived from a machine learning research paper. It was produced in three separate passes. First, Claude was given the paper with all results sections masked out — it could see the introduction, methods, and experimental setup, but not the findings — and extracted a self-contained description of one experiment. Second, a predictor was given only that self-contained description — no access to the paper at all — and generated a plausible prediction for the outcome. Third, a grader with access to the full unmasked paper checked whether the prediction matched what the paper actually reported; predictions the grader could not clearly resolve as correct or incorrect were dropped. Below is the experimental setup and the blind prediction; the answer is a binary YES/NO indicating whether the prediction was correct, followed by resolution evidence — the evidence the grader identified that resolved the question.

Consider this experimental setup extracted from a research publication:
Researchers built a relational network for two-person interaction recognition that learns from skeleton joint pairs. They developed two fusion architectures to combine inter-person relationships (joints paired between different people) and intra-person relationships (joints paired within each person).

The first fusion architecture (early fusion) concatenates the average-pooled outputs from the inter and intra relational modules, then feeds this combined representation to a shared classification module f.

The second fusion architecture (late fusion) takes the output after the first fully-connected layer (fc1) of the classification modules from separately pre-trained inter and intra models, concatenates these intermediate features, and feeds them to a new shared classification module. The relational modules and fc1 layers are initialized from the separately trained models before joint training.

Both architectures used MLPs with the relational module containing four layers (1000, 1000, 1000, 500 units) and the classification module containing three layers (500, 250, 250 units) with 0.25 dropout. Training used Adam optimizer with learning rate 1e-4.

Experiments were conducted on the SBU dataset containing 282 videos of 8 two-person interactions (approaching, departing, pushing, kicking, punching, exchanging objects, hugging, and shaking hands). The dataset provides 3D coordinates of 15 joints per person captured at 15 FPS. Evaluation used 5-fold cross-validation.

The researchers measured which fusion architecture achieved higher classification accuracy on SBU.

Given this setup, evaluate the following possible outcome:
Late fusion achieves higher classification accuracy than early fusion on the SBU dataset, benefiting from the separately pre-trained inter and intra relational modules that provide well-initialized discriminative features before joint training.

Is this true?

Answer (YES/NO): YES